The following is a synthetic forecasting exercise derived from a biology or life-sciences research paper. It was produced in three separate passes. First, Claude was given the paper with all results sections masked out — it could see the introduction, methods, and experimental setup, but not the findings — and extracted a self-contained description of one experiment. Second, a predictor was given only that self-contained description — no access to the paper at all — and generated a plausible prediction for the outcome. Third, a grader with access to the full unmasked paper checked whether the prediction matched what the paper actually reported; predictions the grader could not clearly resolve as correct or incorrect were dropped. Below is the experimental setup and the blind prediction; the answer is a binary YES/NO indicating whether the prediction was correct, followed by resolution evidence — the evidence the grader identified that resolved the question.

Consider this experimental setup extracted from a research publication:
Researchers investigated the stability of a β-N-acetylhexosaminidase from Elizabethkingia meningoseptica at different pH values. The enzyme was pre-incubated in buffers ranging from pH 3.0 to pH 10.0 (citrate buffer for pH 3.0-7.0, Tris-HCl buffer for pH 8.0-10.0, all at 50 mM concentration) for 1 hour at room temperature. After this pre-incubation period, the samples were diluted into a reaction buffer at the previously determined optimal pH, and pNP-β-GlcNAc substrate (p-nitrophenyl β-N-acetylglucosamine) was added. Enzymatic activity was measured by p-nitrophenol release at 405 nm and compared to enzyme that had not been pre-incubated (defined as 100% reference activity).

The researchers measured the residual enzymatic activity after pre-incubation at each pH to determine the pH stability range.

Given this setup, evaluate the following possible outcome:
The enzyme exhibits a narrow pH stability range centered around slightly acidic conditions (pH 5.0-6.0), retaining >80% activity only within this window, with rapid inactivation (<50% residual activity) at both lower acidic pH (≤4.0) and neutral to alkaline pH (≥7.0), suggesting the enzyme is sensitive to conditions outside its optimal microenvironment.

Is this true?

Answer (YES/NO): NO